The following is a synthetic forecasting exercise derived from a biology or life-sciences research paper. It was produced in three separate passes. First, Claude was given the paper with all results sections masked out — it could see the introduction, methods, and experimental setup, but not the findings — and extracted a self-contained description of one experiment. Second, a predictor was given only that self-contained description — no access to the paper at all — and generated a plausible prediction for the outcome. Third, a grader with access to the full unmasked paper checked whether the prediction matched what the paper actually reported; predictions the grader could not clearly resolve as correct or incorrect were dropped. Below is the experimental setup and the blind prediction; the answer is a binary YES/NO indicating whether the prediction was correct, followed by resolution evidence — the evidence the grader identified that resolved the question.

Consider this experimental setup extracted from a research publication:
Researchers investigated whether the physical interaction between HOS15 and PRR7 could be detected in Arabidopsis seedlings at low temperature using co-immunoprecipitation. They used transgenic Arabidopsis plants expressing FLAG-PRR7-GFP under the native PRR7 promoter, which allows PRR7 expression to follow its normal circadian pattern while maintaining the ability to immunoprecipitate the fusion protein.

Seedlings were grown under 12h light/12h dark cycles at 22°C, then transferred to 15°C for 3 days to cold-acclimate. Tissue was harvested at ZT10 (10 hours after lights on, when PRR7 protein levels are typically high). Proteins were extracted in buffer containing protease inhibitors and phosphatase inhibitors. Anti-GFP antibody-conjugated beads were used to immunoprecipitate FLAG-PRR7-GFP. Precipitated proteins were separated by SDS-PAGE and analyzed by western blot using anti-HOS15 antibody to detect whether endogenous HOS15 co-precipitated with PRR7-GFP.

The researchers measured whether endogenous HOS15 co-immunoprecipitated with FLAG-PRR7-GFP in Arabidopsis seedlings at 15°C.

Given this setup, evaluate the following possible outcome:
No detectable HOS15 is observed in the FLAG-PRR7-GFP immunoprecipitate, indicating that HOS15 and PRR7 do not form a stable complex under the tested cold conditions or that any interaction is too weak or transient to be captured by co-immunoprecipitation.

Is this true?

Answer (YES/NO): NO